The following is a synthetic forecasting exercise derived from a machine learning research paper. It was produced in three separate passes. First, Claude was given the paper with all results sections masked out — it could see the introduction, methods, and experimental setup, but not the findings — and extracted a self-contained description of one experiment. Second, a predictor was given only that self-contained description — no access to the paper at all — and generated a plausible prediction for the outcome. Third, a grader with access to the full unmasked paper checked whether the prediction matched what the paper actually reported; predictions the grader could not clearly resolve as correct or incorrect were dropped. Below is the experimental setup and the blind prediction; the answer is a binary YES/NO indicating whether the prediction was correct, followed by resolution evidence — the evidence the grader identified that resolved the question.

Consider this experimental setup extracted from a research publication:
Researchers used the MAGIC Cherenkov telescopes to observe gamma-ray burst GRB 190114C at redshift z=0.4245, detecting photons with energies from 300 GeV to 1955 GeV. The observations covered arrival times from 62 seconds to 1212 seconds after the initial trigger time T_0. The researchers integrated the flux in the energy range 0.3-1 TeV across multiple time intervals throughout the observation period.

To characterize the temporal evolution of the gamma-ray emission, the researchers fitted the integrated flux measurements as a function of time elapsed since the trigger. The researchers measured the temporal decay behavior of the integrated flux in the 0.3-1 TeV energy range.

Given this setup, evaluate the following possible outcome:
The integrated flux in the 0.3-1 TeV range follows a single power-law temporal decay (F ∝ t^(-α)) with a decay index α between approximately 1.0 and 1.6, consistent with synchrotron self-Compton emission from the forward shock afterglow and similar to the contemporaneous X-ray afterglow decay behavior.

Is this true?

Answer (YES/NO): YES